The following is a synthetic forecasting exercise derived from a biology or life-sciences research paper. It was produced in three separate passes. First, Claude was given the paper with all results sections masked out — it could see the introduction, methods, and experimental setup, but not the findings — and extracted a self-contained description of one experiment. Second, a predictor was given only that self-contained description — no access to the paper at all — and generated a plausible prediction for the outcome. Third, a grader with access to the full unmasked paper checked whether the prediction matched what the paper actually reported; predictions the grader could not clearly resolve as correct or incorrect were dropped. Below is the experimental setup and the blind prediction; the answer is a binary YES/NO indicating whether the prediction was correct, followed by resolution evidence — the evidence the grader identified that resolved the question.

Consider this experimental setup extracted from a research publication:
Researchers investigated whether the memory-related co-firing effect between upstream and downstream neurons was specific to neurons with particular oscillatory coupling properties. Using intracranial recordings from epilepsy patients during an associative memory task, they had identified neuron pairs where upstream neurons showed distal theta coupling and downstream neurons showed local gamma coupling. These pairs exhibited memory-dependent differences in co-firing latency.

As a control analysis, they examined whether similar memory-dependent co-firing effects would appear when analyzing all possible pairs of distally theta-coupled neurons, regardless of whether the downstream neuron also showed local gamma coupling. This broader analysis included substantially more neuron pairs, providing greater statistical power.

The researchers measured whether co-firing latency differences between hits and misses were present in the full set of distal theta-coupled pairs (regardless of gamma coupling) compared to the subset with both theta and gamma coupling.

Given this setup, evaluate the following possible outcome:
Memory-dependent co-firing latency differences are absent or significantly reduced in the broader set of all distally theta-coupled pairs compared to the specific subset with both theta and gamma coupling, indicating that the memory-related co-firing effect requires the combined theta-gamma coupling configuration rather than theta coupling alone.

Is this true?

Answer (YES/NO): YES